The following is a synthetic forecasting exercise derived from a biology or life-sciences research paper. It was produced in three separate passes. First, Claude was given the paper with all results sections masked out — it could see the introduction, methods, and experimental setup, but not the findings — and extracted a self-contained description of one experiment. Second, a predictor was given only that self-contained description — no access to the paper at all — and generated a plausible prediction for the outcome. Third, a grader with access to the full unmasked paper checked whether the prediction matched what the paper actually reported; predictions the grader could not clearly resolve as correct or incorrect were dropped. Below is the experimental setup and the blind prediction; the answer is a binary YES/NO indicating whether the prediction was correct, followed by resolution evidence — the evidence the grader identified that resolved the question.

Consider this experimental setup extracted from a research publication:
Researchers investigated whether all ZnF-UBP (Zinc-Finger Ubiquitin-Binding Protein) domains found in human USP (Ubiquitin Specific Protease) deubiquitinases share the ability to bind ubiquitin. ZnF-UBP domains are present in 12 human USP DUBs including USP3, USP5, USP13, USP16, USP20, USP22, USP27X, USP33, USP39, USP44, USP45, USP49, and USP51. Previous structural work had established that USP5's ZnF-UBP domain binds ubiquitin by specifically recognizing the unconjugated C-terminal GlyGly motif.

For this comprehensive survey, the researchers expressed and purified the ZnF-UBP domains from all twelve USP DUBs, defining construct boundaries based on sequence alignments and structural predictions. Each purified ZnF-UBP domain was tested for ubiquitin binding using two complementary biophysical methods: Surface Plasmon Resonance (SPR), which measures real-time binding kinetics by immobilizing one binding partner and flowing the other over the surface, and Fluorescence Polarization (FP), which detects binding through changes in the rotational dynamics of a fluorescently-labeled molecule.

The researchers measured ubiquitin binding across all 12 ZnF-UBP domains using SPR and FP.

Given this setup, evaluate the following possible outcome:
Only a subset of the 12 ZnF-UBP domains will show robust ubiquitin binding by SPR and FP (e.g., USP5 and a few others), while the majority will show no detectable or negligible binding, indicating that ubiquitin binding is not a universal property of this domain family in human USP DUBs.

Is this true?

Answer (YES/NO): NO